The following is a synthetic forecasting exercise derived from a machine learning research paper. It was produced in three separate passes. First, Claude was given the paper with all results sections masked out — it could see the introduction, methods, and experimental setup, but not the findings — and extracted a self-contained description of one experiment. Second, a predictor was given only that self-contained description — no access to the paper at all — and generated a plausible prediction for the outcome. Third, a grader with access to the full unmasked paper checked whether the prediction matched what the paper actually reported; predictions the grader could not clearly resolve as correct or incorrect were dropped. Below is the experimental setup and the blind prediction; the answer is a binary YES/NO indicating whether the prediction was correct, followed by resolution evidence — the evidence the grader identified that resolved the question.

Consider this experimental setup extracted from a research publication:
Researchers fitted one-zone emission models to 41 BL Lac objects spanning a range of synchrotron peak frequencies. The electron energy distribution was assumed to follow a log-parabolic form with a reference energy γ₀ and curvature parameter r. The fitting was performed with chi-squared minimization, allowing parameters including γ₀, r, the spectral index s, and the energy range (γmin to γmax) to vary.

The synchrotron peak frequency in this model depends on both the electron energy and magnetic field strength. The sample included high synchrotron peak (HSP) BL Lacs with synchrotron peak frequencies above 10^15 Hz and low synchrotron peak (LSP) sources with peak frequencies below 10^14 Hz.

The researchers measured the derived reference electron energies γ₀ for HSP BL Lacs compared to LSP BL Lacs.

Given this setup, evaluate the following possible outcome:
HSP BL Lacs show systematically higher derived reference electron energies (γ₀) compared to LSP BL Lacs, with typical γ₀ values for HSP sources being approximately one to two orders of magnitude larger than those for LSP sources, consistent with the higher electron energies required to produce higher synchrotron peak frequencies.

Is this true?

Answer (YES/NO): YES